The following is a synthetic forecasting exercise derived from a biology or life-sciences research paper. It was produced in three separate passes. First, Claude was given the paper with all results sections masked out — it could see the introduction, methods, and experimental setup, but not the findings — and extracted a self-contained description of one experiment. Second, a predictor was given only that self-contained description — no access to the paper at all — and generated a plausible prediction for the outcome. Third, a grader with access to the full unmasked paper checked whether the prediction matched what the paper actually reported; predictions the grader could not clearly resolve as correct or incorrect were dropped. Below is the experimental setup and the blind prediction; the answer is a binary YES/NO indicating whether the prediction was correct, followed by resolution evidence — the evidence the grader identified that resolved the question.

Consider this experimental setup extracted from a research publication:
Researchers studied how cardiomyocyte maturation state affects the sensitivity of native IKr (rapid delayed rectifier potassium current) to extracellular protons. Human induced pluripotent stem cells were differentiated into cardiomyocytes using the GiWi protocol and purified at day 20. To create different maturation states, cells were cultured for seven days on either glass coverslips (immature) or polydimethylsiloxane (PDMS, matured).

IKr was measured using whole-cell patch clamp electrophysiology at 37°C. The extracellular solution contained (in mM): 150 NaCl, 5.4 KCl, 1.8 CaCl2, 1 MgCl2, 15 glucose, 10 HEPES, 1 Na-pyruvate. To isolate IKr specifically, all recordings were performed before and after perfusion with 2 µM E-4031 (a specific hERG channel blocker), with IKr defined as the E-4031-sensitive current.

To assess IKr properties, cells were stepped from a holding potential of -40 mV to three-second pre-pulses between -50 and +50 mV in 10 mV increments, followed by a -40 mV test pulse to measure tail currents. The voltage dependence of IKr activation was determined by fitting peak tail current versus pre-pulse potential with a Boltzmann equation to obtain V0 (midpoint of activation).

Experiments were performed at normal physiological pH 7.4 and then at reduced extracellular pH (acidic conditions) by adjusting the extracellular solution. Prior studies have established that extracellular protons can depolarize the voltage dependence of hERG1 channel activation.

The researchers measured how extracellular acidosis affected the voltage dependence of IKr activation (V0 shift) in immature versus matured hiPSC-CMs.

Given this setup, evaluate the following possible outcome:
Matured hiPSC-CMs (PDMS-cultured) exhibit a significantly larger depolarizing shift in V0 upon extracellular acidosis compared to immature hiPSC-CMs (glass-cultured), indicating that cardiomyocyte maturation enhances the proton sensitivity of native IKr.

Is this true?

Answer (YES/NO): NO